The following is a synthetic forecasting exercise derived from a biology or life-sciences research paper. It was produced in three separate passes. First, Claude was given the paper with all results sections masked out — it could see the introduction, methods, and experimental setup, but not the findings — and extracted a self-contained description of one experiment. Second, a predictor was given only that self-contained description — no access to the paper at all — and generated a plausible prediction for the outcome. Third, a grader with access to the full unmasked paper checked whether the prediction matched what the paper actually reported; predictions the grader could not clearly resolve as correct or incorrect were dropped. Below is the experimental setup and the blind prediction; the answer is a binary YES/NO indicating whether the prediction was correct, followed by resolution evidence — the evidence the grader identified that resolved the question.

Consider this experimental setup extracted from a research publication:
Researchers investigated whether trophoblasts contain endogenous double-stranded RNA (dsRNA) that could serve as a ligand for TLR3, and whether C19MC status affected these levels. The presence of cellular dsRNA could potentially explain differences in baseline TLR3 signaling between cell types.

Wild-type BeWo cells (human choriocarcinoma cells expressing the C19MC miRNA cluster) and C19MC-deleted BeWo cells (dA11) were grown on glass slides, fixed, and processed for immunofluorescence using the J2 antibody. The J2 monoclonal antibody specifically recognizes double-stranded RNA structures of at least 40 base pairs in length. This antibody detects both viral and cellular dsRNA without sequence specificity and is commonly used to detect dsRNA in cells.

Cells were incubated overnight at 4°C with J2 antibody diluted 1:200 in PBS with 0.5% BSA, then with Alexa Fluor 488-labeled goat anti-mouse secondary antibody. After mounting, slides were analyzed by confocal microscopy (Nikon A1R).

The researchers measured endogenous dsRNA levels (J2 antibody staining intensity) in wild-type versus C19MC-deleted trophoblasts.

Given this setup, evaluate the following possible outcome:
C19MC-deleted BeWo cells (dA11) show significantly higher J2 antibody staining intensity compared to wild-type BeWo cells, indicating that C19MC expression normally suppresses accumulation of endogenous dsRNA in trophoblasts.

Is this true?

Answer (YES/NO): NO